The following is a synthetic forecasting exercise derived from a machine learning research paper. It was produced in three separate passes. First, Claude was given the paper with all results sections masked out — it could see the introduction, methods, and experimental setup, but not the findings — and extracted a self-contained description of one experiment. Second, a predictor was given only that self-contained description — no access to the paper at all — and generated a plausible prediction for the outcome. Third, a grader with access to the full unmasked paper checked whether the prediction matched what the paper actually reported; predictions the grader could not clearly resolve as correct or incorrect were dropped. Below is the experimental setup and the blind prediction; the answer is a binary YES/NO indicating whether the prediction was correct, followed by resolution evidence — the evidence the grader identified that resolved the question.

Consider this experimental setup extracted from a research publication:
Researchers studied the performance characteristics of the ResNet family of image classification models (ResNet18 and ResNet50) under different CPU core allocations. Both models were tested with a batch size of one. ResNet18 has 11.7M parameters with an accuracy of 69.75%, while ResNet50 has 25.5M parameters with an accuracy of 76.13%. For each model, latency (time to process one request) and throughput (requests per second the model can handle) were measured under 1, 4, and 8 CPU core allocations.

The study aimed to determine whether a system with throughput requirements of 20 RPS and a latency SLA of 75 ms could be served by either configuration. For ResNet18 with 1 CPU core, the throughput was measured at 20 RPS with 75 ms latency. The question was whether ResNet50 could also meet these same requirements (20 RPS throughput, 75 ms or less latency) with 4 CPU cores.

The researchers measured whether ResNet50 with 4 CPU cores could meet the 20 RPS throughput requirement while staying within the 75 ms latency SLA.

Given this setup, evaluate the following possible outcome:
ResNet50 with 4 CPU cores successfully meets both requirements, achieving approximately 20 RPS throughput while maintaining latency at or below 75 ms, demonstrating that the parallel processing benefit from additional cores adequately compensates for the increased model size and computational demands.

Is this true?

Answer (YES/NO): YES